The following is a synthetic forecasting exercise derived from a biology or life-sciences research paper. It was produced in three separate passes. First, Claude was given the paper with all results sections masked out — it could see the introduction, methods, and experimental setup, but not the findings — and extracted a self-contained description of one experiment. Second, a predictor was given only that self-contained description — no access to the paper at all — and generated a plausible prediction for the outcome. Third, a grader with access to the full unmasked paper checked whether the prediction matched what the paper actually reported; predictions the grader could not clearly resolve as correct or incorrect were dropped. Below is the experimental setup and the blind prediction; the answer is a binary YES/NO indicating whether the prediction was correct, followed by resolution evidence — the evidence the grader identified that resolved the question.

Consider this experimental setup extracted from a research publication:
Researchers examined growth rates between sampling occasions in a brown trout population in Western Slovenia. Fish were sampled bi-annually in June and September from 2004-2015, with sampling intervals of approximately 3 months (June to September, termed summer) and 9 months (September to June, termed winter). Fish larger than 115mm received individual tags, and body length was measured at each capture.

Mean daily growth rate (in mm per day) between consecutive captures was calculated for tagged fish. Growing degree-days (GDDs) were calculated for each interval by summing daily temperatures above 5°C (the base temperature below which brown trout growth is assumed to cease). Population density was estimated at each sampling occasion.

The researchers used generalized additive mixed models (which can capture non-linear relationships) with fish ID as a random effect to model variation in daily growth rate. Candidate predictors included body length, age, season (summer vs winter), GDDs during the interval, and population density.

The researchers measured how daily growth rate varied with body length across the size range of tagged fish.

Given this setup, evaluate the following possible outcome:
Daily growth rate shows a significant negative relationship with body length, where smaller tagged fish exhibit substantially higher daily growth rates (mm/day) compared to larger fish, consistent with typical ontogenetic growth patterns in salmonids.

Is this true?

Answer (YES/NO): YES